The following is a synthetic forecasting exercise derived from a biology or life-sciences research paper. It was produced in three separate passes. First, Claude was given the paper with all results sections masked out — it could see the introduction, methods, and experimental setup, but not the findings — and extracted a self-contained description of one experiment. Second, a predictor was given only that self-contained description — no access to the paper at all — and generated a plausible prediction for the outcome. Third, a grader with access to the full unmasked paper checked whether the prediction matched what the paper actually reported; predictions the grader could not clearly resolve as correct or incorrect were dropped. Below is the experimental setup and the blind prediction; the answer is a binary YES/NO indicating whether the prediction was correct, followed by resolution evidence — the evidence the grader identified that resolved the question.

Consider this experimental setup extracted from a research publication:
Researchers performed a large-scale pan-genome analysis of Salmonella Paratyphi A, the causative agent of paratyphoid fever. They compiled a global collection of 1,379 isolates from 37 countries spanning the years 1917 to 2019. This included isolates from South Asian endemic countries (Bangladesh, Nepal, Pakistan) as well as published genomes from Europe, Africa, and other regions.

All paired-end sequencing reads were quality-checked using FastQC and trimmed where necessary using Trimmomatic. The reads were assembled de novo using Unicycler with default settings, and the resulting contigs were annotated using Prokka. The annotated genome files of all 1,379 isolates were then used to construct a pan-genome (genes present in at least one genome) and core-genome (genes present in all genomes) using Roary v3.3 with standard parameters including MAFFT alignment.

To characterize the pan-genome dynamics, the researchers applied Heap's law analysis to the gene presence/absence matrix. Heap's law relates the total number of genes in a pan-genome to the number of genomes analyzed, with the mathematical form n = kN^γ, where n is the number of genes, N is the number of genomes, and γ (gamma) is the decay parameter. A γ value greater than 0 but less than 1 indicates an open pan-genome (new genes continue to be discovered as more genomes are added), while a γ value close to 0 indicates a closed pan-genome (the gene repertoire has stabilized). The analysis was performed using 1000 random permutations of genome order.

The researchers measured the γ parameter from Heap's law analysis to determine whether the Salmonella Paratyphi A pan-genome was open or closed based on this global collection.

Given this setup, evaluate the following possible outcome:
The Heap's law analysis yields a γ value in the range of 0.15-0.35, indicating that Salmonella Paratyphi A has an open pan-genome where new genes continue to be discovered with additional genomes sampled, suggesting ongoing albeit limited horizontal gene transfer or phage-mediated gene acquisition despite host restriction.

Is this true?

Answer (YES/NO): NO